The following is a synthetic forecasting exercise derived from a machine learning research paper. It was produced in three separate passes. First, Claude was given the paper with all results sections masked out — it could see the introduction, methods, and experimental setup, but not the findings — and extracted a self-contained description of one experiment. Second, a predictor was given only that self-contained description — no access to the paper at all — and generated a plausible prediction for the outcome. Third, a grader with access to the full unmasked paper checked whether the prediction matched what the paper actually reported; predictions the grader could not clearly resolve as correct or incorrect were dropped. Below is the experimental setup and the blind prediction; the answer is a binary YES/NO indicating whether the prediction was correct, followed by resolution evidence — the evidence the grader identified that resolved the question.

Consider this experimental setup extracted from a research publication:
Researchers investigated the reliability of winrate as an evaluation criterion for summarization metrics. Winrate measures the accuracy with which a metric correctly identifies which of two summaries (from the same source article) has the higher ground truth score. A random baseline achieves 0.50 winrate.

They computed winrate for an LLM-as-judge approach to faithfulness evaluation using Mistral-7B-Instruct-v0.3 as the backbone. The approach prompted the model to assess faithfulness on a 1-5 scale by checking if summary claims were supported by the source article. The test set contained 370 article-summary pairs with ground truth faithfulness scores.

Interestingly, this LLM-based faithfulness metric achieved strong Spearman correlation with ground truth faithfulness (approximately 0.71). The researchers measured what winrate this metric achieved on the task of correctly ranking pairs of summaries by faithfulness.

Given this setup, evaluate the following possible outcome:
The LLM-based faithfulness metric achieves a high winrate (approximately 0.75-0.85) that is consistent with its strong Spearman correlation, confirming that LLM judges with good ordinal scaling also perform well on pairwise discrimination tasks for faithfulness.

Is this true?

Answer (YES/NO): NO